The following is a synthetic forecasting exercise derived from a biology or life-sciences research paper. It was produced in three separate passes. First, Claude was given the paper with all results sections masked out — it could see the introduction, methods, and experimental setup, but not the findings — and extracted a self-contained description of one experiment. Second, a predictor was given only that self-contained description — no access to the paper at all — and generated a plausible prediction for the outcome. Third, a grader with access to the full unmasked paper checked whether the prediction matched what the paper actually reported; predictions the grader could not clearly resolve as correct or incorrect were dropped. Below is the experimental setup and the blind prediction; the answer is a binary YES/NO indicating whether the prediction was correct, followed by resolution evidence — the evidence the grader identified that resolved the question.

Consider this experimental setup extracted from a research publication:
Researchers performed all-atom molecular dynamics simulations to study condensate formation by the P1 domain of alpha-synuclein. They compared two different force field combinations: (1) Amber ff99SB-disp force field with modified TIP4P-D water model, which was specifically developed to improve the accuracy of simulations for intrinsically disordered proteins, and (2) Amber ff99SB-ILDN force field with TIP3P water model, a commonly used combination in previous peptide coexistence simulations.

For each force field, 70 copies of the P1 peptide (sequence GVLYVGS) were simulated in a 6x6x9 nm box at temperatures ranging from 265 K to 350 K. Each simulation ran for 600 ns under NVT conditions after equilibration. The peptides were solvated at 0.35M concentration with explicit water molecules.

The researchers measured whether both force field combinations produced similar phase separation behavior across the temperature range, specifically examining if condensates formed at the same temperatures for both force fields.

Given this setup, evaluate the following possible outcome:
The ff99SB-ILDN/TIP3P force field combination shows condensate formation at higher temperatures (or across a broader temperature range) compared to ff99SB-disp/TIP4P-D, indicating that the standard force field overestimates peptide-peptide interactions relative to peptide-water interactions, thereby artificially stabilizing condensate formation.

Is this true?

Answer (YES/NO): NO